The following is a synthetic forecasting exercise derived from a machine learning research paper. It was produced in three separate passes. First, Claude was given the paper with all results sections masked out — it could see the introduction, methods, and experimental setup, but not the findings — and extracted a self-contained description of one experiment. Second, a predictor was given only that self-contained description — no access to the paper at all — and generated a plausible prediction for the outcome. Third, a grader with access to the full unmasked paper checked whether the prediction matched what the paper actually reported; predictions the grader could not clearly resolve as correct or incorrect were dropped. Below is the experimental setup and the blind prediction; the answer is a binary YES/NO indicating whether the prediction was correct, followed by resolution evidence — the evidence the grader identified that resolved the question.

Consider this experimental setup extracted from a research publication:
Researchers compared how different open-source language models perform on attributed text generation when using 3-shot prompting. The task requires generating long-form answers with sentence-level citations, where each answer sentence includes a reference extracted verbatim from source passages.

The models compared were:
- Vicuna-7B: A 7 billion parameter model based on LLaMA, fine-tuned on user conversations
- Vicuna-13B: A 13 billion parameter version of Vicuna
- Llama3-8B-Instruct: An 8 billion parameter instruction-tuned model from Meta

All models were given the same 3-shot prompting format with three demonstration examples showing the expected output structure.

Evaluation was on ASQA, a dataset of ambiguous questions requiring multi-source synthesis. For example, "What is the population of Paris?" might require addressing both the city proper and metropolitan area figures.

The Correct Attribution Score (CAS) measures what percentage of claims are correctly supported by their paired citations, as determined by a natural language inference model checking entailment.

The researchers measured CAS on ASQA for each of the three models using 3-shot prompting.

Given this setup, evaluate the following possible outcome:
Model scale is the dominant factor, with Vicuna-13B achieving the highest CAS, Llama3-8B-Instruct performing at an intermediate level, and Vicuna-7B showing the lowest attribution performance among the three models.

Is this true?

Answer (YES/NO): NO